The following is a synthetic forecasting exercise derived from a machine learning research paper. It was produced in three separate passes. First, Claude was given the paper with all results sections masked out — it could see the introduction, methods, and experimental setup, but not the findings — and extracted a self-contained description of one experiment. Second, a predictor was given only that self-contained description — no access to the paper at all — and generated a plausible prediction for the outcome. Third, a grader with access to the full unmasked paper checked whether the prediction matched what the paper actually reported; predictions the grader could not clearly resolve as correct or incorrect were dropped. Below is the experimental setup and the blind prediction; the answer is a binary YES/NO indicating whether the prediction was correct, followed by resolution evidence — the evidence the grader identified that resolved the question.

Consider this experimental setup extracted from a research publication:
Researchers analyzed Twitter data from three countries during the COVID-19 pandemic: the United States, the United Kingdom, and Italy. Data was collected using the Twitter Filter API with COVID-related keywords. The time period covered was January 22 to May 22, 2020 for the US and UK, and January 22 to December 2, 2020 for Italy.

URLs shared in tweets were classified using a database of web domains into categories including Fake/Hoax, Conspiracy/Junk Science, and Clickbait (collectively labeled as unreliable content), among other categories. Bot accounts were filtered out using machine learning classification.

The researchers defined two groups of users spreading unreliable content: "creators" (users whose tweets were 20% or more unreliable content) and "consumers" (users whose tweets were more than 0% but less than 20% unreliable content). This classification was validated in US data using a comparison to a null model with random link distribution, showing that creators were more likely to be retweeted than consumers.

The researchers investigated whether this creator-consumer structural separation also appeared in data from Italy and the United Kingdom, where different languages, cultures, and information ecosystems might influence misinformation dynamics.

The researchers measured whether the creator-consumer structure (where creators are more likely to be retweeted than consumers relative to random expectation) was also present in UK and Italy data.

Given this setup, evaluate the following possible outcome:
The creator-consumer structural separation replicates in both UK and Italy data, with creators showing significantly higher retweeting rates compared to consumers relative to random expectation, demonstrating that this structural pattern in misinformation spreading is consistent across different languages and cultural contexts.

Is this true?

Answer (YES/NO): YES